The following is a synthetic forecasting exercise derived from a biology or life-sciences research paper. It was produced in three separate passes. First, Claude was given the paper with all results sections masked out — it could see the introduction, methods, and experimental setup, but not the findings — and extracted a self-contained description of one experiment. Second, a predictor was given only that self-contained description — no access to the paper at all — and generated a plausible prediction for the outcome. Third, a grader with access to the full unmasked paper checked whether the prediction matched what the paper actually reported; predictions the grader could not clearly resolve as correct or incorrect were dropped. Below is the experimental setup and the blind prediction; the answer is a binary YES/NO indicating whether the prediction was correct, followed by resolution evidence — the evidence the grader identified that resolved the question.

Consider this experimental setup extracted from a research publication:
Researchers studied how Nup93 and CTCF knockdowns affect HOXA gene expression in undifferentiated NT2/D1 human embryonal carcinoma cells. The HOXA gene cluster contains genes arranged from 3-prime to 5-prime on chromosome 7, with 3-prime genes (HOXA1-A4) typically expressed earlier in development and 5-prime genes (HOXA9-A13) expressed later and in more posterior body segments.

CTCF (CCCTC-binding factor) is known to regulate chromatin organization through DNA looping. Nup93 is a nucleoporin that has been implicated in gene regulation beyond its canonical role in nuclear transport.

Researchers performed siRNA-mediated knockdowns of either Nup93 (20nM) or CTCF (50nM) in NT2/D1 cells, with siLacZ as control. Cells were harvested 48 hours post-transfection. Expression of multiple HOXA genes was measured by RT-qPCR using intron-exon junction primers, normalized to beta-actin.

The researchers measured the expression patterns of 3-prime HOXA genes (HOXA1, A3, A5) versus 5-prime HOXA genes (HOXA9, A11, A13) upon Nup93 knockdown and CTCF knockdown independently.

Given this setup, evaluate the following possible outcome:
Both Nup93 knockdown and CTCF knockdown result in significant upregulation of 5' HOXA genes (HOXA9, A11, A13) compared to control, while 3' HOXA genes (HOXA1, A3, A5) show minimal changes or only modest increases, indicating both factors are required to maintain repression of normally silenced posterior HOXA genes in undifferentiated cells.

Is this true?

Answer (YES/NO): NO